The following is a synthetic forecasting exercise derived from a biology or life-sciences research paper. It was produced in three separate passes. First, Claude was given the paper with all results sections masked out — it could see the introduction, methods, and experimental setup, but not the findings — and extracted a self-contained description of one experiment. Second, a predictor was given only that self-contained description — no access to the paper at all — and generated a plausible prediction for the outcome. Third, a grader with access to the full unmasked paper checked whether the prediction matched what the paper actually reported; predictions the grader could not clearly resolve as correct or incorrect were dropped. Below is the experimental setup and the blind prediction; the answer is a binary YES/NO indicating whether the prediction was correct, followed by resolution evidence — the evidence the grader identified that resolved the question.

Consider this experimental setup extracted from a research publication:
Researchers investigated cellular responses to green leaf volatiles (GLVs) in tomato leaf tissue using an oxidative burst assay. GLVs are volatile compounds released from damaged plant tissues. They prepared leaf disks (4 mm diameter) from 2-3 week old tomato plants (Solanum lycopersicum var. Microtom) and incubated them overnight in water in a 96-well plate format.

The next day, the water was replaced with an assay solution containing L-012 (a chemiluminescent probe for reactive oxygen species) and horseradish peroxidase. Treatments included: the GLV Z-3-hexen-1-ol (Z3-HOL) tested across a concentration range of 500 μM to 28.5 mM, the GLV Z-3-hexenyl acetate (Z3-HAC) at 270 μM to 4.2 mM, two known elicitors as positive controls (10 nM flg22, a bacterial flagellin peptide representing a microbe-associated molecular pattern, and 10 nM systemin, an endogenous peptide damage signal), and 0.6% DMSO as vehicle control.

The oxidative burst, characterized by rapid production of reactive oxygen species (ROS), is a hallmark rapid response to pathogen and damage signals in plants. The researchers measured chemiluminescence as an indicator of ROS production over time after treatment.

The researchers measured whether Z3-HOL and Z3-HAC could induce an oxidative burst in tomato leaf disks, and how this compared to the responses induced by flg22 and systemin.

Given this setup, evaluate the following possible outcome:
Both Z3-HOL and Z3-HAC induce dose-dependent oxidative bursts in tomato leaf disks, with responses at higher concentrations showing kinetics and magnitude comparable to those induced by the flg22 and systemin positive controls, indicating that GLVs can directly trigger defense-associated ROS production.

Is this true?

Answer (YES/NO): NO